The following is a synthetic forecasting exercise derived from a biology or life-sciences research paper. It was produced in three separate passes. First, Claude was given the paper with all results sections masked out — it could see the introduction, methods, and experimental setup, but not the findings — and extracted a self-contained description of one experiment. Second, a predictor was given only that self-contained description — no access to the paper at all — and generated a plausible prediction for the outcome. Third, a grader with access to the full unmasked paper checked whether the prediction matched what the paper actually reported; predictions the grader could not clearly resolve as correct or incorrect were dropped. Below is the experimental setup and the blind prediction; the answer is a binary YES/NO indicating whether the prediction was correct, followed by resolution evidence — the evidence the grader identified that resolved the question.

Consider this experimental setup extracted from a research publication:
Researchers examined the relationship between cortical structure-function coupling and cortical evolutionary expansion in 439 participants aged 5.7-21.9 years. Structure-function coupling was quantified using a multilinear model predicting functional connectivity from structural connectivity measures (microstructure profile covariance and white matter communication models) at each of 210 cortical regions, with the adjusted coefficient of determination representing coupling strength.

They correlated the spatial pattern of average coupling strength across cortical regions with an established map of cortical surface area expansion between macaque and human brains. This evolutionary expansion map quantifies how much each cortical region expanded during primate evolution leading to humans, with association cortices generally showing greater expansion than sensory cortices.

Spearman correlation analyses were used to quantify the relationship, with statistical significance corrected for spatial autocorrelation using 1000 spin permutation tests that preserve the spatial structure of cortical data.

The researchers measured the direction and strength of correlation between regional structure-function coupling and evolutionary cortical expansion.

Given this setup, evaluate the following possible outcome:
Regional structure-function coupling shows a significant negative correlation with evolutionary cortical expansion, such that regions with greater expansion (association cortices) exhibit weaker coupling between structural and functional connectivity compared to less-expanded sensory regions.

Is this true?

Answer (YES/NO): YES